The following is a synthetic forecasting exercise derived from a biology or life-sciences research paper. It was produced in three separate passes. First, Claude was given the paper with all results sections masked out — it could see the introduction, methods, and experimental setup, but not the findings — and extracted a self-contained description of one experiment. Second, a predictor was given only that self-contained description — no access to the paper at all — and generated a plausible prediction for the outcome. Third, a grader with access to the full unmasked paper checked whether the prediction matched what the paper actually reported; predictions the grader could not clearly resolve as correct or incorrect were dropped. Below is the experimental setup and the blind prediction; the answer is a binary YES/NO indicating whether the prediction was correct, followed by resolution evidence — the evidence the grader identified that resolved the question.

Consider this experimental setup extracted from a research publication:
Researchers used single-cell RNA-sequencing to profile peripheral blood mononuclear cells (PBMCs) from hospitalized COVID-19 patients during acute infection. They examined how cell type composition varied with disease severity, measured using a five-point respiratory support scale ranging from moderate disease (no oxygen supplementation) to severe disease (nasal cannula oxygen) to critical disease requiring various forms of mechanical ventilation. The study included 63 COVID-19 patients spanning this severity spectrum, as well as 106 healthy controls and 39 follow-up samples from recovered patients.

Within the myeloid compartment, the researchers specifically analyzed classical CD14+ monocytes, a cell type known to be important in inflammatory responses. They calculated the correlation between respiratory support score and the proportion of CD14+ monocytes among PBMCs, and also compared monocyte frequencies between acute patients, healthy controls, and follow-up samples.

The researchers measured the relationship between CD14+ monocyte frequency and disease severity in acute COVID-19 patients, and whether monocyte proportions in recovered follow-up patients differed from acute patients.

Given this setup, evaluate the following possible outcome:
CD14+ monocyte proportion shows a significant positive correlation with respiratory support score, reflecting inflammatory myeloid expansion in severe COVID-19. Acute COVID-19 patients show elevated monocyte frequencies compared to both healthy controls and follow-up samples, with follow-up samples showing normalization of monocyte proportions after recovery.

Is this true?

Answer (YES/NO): YES